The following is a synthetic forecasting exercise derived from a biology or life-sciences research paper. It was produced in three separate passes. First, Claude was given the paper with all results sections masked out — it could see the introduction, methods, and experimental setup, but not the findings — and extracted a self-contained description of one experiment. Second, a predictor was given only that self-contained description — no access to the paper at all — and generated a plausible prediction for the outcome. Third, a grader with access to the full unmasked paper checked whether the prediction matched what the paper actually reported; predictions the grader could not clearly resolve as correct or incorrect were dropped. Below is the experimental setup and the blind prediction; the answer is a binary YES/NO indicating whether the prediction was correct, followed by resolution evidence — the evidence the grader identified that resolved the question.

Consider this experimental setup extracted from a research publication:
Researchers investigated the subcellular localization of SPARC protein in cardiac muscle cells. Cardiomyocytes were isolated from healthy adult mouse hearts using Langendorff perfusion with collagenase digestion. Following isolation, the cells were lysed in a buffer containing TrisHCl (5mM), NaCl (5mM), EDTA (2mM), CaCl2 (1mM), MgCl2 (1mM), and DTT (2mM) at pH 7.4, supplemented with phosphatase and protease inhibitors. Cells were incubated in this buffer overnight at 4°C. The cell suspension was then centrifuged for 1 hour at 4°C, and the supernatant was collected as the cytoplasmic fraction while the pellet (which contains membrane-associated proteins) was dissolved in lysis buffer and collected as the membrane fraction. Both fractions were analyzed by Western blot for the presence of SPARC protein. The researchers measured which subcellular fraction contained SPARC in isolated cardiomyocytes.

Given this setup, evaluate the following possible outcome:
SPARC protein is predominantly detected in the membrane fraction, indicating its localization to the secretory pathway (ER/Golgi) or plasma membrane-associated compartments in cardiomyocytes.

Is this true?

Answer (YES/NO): YES